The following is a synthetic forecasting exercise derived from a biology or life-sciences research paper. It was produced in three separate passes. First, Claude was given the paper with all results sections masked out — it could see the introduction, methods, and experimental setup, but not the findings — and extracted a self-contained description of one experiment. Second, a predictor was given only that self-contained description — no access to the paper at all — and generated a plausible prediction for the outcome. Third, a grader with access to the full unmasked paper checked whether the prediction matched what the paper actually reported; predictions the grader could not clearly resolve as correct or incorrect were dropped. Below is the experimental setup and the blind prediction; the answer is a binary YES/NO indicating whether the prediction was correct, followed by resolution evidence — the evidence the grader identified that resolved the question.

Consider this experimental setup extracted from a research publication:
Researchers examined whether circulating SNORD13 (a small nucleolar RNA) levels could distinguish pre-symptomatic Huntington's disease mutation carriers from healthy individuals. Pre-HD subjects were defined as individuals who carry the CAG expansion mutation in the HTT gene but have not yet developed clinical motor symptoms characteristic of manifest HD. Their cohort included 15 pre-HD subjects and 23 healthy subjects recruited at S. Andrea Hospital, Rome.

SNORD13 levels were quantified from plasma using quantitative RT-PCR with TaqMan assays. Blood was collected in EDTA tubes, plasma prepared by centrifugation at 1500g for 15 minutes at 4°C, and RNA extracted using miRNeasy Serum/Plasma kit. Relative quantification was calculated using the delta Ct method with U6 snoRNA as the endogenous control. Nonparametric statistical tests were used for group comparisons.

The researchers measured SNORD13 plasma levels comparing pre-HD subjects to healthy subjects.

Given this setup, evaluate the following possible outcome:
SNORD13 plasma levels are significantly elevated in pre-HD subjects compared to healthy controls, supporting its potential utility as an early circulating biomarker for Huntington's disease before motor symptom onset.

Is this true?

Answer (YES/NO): NO